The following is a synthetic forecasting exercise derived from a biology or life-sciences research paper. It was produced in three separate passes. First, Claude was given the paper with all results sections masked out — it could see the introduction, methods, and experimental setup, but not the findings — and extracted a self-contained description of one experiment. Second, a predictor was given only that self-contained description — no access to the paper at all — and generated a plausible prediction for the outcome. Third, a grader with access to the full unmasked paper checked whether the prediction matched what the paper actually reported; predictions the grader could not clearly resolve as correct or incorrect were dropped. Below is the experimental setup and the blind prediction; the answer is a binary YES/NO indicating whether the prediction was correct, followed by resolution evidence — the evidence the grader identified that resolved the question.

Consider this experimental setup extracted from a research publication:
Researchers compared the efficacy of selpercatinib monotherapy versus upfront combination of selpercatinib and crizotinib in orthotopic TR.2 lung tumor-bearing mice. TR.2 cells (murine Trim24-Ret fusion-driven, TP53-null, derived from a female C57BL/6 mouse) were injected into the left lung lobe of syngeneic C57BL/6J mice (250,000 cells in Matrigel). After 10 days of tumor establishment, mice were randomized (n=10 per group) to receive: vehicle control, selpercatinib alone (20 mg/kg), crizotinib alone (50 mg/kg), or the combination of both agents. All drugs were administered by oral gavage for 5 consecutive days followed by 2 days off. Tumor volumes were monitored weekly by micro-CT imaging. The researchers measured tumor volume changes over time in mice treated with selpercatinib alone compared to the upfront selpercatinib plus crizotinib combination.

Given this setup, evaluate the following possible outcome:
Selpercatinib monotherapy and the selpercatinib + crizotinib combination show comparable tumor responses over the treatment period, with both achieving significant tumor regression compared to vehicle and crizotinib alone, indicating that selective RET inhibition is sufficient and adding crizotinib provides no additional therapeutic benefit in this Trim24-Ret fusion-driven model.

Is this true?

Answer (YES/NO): NO